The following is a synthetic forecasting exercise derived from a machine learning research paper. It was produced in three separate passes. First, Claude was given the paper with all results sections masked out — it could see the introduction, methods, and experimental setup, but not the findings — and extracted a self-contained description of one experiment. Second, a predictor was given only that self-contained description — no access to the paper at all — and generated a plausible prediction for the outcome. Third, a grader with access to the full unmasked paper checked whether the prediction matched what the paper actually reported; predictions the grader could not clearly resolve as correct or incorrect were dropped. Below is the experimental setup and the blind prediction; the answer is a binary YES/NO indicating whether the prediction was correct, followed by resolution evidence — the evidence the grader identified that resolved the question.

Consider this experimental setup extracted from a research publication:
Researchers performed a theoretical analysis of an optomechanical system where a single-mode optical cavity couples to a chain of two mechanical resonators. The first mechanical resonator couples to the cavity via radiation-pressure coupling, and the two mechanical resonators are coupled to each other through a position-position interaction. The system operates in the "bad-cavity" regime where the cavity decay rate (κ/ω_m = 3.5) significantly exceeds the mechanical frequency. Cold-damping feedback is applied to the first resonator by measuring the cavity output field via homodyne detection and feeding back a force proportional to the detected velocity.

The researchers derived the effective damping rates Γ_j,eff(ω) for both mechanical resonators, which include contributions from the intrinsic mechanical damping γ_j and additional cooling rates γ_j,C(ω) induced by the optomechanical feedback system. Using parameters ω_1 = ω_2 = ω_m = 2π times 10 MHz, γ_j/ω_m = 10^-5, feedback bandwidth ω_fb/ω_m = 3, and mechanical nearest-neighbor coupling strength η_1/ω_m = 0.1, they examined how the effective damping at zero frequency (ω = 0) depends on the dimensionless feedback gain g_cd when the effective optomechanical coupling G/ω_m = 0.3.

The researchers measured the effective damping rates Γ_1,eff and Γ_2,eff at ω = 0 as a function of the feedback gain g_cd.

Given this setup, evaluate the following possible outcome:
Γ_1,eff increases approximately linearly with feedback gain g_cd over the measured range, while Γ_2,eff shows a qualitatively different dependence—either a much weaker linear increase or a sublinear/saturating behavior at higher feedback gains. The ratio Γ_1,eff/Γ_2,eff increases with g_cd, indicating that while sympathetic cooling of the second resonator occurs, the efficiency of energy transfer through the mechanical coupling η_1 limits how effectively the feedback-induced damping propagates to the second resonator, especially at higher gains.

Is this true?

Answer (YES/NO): NO